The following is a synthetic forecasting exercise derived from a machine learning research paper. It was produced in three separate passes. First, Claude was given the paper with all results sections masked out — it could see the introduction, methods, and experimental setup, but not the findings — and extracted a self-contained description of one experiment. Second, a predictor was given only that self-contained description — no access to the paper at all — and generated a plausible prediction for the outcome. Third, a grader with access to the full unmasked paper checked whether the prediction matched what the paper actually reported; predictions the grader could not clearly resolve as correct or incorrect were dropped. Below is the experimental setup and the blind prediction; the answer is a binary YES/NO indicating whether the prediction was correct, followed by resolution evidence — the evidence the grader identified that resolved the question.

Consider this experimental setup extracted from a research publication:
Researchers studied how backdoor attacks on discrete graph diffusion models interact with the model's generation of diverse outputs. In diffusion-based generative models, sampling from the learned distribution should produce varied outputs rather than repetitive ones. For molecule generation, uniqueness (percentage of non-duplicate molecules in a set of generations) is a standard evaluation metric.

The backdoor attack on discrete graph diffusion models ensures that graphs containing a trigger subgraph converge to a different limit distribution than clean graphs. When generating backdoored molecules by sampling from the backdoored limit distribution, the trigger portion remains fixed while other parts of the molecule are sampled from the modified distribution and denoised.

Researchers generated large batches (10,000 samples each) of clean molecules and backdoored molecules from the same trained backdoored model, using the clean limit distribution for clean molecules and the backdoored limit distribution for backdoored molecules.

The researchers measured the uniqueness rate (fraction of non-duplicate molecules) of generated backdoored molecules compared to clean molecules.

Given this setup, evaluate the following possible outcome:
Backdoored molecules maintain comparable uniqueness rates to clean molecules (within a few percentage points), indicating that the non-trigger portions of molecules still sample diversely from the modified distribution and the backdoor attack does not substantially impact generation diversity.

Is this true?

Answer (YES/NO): YES